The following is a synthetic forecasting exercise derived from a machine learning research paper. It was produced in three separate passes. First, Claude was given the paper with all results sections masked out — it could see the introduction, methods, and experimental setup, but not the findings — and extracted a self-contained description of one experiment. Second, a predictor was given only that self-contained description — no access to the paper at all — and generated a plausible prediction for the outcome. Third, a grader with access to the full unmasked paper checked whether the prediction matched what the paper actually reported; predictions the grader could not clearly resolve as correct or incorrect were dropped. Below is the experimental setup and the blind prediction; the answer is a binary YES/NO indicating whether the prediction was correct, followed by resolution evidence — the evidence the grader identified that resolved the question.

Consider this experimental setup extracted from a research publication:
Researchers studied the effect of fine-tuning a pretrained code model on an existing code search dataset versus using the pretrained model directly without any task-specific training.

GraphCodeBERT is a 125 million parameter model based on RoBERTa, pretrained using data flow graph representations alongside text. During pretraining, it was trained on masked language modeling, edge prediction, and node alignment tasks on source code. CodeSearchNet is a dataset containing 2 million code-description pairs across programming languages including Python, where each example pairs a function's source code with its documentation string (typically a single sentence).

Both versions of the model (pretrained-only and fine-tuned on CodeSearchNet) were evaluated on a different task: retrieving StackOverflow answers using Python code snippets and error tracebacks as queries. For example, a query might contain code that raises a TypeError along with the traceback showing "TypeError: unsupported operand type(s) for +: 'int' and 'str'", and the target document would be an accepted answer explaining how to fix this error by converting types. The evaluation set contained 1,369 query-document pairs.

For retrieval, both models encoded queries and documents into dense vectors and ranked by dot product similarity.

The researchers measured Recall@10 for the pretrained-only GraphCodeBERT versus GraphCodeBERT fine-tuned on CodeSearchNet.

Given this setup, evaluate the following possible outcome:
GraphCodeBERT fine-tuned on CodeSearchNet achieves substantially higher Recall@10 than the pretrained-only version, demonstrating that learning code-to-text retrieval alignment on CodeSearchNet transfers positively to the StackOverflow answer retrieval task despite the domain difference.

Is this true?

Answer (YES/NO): YES